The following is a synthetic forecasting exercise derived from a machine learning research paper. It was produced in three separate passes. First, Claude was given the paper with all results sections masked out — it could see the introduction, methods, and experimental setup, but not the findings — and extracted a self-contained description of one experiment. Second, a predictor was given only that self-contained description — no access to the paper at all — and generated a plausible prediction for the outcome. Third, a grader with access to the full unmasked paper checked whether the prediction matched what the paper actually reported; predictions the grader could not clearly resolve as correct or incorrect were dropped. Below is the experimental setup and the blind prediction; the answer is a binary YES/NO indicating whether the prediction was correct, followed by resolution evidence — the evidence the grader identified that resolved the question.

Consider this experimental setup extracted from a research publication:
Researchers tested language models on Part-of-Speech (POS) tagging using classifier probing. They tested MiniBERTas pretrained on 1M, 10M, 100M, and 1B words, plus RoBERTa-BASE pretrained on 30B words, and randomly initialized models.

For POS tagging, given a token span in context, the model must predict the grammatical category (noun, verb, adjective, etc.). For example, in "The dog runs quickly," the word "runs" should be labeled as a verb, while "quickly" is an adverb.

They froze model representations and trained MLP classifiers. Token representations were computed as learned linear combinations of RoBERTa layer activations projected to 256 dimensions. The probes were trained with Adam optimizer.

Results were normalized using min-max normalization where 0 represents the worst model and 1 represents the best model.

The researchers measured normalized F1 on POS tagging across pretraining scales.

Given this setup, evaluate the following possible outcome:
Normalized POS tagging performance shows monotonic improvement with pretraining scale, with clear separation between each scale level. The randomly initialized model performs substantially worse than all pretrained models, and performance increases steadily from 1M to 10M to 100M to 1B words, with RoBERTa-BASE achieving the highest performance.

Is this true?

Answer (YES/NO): NO